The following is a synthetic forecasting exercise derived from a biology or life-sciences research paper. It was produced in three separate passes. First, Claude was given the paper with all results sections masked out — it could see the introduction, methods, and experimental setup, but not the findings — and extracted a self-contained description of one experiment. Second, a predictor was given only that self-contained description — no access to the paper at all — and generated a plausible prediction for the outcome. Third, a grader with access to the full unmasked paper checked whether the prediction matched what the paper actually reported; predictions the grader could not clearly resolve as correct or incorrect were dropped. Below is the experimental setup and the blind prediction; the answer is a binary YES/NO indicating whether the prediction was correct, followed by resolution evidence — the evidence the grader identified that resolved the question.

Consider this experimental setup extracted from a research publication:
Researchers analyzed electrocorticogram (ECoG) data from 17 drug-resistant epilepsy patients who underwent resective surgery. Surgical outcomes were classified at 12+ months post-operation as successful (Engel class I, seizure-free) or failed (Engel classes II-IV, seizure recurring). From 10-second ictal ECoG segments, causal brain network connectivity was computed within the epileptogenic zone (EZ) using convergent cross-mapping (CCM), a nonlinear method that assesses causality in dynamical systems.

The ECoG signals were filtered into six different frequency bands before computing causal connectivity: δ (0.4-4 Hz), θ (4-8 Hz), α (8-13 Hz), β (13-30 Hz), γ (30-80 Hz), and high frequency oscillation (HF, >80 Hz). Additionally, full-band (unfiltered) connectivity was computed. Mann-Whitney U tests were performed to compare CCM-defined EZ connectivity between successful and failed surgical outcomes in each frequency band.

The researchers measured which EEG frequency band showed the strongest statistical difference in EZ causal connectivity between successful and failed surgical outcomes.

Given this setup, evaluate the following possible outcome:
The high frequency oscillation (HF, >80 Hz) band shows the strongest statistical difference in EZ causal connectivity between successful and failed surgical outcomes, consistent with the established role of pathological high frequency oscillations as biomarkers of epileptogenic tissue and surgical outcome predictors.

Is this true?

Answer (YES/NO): NO